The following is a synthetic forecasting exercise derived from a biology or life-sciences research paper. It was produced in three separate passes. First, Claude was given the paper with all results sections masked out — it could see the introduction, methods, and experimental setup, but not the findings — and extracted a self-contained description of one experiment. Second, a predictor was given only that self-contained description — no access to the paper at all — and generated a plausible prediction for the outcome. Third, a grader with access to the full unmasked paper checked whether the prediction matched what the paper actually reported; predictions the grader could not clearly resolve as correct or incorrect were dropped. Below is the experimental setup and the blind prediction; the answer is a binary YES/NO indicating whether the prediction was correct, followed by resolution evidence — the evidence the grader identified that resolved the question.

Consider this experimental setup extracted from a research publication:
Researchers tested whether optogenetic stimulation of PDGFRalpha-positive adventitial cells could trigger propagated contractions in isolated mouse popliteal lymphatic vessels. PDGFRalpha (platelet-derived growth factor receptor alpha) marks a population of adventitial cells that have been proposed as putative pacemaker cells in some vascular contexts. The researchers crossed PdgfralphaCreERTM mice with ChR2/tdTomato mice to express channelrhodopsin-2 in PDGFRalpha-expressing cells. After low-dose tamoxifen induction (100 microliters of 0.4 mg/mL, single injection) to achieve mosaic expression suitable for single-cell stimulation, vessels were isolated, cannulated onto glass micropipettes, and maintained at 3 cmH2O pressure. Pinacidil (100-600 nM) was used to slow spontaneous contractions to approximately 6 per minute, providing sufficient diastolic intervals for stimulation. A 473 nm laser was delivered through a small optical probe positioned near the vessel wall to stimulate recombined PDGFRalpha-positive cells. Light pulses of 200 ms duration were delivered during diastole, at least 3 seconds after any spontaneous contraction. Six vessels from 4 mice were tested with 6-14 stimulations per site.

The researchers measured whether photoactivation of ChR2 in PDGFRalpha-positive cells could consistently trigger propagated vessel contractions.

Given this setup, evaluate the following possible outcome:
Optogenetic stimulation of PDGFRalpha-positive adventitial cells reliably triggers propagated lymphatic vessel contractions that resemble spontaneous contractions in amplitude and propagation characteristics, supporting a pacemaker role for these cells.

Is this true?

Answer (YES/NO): NO